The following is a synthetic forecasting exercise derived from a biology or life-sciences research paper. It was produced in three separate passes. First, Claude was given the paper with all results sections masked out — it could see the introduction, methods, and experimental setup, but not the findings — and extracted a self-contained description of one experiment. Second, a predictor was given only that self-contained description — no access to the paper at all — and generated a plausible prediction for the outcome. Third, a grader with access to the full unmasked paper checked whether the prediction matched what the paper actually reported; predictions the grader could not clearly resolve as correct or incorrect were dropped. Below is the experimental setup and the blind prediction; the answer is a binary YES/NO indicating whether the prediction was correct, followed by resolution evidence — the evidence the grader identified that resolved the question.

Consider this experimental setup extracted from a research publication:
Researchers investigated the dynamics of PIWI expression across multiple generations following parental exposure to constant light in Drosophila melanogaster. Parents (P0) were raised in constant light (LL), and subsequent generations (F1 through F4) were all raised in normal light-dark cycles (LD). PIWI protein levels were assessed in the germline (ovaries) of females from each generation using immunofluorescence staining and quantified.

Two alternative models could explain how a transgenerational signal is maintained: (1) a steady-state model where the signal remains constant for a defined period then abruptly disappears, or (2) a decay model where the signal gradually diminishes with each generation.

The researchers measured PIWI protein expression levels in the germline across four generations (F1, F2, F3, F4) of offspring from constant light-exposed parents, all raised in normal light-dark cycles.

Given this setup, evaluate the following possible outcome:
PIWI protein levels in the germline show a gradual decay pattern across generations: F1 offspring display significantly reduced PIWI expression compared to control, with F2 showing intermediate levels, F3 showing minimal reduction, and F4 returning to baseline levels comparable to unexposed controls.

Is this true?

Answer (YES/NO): NO